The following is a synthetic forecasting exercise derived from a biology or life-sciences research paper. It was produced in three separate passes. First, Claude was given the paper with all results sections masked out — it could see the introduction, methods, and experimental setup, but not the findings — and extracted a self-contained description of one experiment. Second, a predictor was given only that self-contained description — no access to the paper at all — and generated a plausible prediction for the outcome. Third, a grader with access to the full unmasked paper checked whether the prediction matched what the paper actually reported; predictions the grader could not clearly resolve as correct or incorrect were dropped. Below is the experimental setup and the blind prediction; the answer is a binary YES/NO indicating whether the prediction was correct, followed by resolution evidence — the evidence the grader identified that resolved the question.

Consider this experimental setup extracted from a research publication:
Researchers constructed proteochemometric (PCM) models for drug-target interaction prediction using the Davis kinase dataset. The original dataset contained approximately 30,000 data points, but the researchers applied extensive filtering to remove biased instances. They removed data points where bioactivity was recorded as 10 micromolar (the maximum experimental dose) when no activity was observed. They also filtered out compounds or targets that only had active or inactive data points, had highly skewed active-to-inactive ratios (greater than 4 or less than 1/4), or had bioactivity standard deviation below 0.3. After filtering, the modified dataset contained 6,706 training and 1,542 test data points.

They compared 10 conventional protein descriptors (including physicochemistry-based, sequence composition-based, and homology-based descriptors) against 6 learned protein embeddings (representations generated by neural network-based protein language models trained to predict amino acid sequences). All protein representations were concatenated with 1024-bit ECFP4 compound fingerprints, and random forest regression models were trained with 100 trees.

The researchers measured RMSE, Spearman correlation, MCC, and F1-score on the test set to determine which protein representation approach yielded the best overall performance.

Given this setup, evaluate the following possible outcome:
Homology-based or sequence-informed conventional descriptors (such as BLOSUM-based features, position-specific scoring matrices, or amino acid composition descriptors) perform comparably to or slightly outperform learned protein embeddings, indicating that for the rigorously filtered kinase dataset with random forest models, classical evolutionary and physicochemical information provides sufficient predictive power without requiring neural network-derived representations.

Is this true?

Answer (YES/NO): NO